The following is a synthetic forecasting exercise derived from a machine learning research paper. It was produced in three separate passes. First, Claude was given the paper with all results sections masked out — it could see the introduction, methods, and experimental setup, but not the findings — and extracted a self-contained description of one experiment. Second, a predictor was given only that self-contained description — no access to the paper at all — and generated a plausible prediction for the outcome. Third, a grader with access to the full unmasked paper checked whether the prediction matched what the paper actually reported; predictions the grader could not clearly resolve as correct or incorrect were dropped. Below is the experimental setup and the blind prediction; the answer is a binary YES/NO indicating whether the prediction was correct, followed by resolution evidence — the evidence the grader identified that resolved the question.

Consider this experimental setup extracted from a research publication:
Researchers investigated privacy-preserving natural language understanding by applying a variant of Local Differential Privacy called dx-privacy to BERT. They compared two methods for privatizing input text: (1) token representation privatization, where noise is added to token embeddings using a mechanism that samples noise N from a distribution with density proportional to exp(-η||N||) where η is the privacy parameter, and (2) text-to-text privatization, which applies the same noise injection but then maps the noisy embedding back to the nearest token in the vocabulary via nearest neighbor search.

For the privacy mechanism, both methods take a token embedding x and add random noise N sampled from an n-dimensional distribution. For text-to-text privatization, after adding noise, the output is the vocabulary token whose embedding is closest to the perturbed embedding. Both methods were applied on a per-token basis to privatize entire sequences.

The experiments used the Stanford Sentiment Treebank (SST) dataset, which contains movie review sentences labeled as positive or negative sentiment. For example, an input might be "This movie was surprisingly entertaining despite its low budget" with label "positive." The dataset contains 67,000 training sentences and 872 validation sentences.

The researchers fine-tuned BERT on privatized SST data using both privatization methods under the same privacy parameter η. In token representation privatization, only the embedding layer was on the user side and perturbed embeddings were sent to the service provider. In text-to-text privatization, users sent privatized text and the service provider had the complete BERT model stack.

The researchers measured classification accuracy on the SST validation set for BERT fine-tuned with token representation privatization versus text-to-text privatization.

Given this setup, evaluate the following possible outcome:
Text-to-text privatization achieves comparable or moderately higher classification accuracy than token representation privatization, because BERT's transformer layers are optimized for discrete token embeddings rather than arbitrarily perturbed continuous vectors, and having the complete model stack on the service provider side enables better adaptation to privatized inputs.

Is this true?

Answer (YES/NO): NO